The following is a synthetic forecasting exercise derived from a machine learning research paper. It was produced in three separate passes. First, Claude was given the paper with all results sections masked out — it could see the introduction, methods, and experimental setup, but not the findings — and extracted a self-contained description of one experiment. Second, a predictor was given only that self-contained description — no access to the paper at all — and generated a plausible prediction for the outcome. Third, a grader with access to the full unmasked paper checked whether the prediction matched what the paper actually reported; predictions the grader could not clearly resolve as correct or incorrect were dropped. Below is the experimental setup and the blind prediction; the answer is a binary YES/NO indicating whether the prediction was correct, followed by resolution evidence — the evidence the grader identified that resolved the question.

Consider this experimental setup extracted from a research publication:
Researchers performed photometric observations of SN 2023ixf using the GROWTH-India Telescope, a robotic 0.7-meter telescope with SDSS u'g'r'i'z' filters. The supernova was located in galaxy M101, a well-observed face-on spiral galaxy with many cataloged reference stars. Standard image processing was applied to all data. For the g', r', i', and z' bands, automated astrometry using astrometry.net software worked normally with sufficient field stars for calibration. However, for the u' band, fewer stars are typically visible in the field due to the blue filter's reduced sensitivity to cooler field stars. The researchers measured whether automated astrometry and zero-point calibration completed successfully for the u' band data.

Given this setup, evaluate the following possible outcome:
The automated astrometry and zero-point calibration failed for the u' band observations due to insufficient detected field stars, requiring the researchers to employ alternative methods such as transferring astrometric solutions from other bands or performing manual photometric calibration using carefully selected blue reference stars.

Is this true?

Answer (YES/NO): YES